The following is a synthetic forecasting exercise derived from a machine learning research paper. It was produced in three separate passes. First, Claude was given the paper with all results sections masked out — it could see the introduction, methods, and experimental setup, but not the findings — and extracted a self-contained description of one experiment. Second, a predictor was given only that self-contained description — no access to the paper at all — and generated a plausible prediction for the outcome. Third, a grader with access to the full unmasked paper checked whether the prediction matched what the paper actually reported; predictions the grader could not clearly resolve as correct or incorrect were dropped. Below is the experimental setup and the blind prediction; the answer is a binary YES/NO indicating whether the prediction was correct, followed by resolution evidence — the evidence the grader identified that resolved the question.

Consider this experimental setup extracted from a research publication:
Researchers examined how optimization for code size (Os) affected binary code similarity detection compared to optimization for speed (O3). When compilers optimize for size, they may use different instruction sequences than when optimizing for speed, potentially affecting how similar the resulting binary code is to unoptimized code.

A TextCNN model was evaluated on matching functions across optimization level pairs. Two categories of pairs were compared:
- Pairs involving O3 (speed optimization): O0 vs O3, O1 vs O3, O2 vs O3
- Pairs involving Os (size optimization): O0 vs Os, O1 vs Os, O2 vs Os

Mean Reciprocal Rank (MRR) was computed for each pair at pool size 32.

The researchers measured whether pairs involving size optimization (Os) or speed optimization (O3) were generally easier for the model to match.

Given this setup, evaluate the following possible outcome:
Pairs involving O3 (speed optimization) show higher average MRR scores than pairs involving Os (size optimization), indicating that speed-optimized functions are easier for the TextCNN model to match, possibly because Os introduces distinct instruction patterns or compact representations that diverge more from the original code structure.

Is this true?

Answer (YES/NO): NO